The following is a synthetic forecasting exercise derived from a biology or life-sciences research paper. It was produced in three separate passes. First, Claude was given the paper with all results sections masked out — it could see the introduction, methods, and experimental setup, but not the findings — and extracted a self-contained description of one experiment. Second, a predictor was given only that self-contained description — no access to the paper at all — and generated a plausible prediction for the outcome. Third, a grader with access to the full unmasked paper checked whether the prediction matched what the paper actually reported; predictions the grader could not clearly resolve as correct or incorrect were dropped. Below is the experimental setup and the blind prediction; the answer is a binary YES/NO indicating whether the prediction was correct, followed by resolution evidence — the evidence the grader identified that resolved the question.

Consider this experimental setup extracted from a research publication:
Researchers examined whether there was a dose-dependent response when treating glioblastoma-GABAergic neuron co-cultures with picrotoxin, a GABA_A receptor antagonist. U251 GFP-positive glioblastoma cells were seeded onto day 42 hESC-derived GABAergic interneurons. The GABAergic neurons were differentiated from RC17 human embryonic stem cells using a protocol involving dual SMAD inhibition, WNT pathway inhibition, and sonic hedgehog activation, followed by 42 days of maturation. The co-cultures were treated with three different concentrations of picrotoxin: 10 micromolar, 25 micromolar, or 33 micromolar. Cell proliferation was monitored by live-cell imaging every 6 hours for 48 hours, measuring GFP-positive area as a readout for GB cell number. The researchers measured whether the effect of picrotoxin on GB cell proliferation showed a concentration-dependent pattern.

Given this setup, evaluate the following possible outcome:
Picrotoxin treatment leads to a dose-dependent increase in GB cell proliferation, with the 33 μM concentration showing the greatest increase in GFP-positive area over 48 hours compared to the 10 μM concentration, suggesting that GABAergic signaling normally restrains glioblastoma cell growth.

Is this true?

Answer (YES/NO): NO